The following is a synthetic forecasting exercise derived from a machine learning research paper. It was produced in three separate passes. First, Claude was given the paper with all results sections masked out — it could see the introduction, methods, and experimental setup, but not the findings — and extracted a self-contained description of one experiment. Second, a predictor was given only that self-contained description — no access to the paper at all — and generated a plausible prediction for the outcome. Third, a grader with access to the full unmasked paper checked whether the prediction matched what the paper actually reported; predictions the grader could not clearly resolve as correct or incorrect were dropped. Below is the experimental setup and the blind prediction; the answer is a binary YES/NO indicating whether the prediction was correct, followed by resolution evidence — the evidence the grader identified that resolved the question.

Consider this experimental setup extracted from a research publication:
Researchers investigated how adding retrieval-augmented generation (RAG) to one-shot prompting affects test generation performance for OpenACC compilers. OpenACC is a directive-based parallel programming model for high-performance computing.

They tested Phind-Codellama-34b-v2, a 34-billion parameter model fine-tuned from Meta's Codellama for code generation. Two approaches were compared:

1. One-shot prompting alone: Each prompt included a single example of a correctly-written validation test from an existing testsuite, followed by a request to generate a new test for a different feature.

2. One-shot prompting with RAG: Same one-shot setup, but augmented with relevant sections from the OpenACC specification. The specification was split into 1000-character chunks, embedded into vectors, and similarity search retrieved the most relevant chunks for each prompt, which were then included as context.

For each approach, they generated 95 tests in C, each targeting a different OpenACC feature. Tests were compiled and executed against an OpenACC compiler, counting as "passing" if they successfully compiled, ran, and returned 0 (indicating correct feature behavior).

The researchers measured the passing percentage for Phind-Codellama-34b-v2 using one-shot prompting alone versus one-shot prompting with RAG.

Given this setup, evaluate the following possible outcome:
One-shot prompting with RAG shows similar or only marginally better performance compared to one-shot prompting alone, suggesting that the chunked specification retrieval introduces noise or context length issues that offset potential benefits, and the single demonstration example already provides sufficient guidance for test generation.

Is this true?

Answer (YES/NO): NO